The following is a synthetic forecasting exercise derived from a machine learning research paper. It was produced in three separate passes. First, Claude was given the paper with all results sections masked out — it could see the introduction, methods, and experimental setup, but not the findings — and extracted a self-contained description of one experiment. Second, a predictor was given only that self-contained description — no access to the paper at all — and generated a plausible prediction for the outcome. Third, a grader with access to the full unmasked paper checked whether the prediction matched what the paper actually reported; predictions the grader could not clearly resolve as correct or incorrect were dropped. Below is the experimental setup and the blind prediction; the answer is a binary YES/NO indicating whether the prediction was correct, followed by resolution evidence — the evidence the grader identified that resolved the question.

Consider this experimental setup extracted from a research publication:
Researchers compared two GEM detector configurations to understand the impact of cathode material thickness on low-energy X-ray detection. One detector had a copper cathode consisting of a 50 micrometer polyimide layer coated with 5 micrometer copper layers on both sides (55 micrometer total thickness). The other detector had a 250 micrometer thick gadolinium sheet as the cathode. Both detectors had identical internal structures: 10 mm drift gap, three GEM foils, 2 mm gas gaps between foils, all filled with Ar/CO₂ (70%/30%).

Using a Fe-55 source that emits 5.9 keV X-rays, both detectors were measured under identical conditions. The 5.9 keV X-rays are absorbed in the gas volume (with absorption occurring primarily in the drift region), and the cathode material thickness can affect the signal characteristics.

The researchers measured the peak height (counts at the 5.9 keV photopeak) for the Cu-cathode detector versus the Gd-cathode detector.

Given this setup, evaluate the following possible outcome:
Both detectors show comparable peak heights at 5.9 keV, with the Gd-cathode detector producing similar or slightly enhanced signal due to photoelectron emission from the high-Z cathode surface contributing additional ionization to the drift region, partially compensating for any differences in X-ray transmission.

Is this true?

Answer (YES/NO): NO